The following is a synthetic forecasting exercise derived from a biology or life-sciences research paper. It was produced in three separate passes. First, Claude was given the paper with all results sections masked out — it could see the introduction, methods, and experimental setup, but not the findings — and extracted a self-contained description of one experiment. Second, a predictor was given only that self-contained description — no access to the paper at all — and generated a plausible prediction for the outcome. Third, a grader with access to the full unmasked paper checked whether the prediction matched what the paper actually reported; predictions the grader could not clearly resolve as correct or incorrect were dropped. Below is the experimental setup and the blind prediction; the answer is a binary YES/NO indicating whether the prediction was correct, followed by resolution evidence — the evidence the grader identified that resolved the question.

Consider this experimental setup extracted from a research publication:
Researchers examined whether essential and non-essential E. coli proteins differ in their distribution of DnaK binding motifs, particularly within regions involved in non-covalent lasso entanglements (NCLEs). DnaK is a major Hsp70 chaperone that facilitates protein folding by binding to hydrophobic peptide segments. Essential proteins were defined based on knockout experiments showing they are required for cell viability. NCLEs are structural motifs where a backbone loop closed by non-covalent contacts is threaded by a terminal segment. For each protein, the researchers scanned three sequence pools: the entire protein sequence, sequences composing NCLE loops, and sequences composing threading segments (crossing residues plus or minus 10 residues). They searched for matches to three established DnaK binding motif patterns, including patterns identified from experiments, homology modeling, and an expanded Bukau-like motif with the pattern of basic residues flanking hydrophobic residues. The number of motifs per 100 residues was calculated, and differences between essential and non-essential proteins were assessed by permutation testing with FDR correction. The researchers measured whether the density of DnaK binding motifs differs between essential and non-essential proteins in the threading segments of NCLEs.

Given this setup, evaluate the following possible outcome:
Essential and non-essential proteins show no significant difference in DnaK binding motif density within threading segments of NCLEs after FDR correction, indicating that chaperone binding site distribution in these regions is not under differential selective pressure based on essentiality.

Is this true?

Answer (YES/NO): YES